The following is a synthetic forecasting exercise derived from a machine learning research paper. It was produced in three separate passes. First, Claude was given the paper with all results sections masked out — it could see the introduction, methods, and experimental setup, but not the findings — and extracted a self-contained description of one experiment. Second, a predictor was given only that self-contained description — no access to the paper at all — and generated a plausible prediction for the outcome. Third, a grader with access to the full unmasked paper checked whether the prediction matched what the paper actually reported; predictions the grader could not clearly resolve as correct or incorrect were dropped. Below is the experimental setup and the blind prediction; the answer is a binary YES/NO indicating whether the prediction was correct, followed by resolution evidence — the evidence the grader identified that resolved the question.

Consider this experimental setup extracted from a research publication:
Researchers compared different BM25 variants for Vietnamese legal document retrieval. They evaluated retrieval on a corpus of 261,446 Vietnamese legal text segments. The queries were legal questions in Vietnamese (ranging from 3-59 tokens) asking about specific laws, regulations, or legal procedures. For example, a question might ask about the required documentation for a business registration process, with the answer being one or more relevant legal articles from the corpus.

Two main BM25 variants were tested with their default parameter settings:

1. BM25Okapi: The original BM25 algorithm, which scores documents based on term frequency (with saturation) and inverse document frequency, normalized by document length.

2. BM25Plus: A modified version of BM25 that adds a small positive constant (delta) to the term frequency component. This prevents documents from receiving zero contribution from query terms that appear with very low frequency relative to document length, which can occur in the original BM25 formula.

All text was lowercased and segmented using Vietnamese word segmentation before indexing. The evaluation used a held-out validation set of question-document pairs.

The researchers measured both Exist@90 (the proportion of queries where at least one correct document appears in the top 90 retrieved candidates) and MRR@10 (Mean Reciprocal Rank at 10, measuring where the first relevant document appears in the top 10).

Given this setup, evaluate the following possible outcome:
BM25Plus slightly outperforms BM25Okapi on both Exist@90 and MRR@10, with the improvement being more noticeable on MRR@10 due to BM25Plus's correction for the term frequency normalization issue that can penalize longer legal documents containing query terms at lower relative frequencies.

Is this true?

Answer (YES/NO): NO